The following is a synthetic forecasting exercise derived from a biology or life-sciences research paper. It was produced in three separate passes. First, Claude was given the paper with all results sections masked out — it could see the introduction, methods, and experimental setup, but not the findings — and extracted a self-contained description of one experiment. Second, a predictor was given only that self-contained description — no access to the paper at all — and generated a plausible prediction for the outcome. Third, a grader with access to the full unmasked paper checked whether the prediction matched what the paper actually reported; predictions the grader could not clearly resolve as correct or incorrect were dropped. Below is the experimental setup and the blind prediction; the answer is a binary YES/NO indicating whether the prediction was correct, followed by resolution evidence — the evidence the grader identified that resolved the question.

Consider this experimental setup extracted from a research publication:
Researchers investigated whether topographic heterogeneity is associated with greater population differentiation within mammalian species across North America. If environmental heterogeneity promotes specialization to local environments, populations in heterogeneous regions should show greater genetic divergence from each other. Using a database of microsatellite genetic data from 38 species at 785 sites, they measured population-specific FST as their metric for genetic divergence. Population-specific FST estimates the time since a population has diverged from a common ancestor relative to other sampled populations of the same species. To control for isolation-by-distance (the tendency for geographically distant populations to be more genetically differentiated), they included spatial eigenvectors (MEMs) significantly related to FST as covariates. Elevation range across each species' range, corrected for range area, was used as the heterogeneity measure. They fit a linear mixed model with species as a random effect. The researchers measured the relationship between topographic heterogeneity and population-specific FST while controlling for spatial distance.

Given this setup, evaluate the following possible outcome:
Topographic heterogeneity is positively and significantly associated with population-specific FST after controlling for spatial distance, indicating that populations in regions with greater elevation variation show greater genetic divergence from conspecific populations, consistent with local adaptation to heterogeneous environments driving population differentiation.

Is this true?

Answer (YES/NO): YES